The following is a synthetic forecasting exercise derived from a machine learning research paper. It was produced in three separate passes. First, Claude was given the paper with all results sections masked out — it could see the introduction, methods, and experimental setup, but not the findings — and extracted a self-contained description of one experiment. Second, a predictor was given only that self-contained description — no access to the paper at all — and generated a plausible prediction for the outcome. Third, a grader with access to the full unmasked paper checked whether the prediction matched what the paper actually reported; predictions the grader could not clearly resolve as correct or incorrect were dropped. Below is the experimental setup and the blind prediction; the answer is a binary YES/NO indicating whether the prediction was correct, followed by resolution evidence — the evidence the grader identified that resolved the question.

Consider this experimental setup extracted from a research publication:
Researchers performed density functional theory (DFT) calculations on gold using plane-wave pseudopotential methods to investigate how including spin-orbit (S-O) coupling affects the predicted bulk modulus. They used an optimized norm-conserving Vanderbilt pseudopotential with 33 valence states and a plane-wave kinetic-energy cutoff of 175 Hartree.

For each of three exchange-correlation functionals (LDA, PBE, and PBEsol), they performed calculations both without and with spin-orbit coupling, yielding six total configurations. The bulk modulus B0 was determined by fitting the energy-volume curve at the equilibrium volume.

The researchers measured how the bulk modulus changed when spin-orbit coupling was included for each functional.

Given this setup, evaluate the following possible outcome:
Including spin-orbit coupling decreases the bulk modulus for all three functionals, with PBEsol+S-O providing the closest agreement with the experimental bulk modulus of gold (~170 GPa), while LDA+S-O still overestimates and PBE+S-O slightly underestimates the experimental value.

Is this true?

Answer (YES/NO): NO